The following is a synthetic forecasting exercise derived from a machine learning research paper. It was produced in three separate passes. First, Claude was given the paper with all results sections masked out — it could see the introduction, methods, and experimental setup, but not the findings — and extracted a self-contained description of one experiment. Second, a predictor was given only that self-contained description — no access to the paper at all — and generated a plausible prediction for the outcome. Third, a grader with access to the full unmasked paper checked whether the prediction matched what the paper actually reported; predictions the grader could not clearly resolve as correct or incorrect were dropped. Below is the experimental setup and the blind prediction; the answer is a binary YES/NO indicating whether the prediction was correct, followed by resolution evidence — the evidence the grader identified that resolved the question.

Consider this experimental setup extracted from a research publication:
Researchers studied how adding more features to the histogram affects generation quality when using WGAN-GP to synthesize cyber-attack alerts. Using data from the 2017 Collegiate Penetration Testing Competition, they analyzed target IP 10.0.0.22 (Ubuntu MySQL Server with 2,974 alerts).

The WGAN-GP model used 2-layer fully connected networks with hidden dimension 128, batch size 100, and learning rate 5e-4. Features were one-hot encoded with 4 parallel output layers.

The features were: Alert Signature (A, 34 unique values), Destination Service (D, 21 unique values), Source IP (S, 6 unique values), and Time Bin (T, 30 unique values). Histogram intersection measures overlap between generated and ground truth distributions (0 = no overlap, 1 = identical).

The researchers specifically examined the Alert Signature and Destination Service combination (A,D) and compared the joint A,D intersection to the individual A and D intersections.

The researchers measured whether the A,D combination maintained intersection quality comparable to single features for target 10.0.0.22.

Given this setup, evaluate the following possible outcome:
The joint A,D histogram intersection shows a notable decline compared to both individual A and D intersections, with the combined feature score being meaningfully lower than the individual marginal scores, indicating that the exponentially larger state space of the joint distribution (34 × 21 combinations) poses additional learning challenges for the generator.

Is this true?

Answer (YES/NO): NO